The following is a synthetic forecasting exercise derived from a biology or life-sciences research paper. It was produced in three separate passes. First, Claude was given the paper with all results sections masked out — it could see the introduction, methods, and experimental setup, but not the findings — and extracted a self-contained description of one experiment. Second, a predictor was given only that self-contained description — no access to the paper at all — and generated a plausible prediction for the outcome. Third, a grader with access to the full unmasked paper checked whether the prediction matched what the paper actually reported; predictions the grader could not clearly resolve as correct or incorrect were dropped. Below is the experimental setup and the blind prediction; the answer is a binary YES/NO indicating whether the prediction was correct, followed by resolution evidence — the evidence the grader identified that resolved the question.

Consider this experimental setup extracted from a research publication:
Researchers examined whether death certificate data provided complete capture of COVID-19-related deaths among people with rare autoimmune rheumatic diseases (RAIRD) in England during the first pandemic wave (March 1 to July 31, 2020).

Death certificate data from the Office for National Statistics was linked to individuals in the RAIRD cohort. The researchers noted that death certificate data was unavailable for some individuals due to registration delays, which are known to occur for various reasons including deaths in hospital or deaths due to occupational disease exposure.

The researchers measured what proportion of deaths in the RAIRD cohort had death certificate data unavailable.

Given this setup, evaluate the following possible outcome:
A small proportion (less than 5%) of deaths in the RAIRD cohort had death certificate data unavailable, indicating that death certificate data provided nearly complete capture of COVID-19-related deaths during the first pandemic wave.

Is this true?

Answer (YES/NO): YES